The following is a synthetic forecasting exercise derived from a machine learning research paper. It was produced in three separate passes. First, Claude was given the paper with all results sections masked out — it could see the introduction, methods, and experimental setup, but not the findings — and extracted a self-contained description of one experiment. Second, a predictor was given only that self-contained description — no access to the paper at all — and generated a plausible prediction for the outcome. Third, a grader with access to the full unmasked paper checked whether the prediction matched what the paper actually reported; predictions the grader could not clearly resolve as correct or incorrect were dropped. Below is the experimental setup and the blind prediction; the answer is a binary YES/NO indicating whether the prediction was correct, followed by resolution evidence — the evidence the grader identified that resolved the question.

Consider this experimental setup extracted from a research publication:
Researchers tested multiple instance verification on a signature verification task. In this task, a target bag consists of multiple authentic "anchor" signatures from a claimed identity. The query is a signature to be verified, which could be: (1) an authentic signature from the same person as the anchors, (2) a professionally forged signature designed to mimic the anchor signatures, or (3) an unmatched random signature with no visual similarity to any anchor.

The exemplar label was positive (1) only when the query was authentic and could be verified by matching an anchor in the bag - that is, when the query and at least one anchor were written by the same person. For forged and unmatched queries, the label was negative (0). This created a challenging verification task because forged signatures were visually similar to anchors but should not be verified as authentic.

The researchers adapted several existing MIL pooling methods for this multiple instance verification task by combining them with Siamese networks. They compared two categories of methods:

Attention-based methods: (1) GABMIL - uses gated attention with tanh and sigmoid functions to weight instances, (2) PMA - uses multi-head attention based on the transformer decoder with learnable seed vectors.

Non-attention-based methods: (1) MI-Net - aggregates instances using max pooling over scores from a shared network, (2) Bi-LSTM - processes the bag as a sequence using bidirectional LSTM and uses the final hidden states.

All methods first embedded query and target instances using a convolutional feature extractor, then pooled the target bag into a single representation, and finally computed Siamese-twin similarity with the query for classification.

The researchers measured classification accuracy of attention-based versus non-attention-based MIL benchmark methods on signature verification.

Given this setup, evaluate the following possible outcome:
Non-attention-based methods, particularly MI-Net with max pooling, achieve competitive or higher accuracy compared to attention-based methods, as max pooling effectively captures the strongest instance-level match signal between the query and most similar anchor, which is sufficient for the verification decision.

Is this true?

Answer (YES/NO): YES